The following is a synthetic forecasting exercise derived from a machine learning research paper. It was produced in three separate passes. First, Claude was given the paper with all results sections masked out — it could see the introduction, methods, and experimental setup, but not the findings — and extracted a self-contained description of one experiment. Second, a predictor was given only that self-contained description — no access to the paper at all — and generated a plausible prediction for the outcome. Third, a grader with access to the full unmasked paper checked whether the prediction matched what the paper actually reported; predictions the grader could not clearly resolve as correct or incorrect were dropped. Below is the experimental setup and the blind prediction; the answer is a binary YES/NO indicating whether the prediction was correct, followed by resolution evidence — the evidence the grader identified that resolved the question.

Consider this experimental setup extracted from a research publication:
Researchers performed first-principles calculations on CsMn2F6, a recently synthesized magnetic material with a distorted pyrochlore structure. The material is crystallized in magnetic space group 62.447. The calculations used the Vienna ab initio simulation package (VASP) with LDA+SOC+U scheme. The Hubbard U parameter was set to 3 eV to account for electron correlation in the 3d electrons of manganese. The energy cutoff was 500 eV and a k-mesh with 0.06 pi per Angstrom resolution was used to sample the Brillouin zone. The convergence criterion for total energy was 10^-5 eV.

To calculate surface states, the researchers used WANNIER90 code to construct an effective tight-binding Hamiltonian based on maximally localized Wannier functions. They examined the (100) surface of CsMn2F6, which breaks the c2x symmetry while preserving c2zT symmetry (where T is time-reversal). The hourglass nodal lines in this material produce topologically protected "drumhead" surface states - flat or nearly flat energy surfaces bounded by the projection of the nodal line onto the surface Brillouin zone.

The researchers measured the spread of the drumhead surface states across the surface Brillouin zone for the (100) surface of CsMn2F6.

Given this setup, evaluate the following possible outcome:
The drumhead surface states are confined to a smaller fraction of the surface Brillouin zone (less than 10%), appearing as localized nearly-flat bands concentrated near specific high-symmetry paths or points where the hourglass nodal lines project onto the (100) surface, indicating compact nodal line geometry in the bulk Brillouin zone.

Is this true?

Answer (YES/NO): NO